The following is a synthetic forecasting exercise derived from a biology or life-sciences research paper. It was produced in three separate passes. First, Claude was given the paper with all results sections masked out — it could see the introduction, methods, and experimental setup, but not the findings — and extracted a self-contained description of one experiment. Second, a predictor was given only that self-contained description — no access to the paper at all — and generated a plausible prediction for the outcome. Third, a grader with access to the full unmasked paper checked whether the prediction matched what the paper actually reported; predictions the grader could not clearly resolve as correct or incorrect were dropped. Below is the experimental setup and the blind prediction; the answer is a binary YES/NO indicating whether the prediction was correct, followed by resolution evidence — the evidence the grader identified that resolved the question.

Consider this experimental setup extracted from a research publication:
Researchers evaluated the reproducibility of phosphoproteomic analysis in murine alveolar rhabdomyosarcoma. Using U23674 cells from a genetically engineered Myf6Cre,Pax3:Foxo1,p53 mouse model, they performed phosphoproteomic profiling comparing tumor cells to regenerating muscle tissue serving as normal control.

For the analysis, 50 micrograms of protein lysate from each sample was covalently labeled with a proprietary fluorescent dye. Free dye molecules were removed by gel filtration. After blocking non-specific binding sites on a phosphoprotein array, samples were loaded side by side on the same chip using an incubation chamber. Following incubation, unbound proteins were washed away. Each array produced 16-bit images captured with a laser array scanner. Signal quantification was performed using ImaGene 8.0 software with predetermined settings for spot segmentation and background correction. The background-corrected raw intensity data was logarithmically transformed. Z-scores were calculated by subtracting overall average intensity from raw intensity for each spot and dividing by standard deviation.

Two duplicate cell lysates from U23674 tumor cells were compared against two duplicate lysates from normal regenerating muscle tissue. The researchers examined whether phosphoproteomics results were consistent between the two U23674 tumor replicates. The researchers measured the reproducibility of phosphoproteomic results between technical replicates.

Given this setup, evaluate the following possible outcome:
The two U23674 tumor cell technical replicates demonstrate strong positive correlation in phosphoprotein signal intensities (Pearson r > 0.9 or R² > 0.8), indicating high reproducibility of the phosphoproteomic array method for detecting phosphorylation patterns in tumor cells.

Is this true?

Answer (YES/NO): NO